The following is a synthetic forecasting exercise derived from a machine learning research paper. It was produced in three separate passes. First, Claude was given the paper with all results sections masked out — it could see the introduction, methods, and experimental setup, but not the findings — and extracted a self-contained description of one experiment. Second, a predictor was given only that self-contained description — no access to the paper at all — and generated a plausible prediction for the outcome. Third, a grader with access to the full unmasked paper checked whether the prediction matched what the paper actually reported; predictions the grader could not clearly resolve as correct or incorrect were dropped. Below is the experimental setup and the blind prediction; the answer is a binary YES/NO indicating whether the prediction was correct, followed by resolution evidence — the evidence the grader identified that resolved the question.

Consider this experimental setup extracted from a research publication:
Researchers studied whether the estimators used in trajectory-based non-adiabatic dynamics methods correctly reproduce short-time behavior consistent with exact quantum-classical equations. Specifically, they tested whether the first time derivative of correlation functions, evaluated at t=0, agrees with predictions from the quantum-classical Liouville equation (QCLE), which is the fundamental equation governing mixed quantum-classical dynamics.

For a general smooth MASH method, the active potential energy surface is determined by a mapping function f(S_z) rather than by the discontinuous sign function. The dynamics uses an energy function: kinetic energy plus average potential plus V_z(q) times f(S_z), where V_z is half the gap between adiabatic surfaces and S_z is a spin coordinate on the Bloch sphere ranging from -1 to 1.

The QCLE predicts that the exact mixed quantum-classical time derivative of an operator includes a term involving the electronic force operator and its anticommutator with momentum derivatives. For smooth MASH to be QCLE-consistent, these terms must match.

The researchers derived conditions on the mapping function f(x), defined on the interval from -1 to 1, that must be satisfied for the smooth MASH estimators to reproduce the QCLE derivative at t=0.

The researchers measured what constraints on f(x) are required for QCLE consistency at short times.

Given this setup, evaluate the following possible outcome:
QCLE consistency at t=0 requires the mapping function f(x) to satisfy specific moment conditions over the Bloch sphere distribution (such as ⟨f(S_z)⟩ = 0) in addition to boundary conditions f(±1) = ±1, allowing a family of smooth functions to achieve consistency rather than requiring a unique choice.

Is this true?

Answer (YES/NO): NO